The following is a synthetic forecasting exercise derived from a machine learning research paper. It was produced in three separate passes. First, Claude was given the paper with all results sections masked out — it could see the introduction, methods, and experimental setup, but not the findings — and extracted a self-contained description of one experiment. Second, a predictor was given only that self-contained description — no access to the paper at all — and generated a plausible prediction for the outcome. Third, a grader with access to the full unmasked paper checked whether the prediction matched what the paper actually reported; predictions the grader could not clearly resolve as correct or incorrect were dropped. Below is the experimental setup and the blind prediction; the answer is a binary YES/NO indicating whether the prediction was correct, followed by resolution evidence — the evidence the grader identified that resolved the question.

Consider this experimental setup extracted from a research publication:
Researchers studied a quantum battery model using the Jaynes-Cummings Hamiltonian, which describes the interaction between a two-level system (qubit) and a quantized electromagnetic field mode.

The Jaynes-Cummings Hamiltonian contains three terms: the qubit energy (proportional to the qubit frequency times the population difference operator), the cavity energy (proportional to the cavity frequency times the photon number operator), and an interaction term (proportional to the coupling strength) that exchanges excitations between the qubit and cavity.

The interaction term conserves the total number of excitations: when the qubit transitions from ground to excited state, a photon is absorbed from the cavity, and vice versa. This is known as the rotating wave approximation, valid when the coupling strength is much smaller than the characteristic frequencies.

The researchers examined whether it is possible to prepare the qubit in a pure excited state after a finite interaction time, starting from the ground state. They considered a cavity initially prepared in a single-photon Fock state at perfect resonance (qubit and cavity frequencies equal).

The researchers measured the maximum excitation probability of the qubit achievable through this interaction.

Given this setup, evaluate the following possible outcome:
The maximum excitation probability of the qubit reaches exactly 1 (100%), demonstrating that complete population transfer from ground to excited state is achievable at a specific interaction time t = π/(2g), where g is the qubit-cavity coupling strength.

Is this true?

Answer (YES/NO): YES